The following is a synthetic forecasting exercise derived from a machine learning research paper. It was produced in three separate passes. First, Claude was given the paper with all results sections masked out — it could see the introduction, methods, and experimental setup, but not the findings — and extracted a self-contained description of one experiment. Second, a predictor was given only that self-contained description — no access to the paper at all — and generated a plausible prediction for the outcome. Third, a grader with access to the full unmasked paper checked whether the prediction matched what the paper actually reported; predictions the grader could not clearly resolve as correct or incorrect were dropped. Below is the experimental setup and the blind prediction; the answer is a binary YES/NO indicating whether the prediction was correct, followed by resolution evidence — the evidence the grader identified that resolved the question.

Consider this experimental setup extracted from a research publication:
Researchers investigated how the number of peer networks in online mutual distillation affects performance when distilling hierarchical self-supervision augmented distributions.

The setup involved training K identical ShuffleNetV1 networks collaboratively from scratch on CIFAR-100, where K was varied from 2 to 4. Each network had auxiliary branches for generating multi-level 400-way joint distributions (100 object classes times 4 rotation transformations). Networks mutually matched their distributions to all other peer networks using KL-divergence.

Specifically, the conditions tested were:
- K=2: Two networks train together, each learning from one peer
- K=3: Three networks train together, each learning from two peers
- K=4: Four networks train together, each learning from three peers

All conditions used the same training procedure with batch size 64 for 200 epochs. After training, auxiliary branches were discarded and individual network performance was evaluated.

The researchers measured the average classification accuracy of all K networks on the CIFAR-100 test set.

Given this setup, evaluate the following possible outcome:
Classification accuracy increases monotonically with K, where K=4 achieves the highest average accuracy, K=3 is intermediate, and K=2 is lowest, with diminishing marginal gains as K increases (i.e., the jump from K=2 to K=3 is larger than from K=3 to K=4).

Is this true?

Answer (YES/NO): NO